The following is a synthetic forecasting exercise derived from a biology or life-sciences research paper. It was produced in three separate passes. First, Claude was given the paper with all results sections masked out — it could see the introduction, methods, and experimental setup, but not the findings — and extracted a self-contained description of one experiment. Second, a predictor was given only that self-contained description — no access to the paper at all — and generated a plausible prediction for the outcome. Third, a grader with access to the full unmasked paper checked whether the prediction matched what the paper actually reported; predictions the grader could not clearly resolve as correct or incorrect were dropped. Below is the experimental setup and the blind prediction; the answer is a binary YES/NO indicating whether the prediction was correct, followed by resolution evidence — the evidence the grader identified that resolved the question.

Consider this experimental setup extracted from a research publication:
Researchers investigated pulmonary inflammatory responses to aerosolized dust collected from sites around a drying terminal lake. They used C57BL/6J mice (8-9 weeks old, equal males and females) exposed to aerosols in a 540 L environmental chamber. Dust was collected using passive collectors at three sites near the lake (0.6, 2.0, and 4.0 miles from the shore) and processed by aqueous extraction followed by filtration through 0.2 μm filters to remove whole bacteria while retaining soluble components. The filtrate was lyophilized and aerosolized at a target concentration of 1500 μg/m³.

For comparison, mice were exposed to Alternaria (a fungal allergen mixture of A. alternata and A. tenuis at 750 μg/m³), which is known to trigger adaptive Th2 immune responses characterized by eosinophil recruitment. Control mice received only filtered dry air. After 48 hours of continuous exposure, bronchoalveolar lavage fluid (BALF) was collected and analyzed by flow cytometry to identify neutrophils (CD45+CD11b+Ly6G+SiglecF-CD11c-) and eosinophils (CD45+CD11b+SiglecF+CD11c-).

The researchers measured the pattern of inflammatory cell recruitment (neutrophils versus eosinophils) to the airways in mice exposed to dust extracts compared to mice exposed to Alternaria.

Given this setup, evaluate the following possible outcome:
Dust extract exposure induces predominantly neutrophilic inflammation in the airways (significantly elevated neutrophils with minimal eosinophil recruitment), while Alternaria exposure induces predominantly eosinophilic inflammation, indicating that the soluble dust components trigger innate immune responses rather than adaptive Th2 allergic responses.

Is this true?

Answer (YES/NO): NO